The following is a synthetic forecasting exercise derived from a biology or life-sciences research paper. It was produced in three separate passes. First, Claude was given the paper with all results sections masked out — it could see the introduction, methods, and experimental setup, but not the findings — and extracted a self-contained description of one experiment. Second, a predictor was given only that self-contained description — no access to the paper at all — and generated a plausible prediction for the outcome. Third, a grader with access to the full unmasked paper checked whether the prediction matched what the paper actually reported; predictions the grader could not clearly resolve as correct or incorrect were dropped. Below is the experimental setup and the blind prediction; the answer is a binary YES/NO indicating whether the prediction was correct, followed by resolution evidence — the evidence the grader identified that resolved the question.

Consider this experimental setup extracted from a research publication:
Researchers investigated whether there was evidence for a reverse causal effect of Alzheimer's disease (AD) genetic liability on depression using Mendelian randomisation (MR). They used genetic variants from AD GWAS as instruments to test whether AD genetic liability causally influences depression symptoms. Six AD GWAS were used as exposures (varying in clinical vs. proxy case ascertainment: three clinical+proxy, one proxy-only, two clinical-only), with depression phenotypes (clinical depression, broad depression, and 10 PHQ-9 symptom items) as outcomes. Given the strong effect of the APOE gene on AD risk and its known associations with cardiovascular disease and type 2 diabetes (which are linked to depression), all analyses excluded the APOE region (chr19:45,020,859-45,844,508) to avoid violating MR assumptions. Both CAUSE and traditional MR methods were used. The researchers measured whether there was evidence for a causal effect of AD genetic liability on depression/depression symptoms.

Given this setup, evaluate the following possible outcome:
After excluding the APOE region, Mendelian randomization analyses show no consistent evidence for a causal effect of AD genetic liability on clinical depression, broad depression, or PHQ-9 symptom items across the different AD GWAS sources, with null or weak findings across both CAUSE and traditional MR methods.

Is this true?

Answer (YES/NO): YES